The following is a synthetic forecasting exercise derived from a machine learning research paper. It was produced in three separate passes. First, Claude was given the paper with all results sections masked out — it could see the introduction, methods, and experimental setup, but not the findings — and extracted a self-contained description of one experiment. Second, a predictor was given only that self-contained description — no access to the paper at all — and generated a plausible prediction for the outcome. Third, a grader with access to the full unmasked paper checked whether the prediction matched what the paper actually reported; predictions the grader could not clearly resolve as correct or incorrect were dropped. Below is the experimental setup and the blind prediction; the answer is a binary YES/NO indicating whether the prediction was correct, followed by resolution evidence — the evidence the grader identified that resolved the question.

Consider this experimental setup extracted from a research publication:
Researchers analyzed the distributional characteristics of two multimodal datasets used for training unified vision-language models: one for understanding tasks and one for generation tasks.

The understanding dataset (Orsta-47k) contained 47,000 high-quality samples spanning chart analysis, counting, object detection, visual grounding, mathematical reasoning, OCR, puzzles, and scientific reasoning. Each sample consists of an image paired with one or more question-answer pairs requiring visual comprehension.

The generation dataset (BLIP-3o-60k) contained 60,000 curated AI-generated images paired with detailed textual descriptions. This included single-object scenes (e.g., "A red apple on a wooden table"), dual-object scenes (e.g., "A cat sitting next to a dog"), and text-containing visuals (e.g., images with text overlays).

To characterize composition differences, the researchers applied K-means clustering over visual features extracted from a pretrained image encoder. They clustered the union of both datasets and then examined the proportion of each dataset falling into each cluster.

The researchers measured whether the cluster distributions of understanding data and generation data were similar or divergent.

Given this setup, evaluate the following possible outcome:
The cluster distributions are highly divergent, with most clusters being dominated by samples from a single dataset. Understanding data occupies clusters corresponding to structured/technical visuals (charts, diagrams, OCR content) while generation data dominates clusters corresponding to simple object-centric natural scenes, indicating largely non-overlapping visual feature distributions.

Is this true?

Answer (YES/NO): YES